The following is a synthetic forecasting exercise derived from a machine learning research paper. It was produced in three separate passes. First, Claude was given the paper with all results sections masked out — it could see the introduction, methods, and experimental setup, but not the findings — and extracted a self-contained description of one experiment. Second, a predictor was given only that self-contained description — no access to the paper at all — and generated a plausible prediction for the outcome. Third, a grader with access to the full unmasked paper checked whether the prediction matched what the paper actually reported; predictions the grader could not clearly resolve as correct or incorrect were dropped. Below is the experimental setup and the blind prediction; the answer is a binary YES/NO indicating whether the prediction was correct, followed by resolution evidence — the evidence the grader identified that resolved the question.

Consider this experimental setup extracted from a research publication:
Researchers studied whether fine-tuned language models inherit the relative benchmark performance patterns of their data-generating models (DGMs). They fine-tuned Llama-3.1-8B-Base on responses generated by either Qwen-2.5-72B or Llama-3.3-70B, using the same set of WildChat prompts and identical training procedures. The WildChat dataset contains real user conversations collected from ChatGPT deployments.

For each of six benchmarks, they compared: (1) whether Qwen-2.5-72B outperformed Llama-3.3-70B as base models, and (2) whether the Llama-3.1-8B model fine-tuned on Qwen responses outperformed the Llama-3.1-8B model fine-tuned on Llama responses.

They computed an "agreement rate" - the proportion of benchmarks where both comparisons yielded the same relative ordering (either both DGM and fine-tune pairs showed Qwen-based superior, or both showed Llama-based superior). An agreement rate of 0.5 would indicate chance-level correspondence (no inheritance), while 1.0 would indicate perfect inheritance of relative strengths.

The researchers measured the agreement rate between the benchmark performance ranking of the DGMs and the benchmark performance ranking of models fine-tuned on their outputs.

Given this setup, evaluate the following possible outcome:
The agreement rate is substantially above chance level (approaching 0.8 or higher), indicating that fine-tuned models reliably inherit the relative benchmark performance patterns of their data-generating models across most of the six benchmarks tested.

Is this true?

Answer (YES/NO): NO